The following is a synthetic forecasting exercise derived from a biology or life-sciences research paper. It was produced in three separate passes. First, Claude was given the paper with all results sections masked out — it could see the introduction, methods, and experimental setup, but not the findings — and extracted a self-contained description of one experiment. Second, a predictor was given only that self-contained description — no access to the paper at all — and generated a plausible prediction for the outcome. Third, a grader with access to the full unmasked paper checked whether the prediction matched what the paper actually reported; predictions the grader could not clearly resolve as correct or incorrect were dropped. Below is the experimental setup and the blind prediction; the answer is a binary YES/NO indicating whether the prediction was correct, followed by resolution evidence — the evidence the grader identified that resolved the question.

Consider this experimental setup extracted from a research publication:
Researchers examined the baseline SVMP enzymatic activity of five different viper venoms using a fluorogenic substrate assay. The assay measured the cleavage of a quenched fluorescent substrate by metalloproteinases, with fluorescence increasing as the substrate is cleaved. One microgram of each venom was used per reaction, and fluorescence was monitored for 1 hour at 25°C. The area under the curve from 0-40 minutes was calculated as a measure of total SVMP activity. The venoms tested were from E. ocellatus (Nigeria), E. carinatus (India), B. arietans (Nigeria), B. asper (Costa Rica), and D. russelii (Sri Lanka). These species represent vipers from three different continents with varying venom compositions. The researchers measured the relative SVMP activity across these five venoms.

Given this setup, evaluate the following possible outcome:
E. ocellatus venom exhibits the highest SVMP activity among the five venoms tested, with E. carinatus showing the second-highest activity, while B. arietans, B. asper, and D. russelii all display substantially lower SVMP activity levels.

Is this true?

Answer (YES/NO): NO